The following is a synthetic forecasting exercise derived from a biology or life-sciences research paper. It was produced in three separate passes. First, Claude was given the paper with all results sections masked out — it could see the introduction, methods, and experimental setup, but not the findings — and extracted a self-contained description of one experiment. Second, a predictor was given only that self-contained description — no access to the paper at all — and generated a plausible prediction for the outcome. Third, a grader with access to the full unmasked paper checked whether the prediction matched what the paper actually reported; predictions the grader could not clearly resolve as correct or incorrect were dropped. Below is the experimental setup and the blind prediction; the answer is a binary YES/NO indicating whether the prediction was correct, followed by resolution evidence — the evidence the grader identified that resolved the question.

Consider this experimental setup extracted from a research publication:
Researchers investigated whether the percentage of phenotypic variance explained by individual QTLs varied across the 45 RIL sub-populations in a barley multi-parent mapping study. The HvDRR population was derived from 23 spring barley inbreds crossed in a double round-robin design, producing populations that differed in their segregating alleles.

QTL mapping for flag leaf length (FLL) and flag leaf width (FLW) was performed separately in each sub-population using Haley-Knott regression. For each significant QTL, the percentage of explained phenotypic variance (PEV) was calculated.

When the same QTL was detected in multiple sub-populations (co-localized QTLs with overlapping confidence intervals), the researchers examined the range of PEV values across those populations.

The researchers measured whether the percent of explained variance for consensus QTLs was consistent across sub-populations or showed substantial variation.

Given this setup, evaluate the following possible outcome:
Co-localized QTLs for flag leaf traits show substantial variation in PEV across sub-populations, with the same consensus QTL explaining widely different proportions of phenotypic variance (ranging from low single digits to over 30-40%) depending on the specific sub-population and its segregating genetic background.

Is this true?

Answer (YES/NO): NO